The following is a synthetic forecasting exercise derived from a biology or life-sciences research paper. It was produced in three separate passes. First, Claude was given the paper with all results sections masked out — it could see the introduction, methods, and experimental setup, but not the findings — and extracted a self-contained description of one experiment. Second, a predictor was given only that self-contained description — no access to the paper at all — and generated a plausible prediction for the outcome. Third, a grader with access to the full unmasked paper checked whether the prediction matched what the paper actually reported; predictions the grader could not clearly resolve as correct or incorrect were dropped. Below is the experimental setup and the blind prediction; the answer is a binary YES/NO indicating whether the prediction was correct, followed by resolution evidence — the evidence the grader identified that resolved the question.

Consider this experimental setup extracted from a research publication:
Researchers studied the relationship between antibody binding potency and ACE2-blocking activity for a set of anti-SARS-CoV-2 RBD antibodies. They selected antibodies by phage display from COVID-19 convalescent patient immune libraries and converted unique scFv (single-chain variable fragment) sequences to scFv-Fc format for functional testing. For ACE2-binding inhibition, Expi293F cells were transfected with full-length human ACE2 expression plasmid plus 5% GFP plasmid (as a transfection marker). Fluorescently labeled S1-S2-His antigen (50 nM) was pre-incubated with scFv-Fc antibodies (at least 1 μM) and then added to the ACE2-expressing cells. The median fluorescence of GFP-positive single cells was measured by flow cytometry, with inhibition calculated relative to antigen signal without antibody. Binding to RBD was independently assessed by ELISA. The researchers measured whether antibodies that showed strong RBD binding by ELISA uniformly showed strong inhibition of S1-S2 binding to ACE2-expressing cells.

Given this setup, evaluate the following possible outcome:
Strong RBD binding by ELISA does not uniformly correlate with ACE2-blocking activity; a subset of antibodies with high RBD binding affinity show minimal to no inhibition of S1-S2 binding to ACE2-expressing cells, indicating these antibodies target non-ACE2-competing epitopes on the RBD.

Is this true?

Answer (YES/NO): YES